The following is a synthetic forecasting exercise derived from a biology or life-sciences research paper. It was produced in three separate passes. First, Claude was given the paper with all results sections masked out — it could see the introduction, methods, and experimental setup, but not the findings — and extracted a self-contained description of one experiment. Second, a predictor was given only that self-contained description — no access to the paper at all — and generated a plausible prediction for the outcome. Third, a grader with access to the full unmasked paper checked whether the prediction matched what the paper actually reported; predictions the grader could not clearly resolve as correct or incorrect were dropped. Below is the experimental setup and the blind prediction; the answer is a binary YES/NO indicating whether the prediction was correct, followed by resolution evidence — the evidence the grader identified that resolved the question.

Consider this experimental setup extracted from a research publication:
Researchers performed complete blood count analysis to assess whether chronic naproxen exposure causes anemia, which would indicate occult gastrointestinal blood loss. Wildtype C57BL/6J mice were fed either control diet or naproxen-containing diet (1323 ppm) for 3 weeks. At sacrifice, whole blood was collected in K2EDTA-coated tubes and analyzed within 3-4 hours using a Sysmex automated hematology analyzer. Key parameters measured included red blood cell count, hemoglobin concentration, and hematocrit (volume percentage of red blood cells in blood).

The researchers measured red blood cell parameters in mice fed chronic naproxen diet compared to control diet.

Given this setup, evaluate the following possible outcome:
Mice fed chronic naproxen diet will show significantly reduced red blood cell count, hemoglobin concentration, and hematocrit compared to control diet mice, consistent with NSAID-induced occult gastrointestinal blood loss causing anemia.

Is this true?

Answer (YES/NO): NO